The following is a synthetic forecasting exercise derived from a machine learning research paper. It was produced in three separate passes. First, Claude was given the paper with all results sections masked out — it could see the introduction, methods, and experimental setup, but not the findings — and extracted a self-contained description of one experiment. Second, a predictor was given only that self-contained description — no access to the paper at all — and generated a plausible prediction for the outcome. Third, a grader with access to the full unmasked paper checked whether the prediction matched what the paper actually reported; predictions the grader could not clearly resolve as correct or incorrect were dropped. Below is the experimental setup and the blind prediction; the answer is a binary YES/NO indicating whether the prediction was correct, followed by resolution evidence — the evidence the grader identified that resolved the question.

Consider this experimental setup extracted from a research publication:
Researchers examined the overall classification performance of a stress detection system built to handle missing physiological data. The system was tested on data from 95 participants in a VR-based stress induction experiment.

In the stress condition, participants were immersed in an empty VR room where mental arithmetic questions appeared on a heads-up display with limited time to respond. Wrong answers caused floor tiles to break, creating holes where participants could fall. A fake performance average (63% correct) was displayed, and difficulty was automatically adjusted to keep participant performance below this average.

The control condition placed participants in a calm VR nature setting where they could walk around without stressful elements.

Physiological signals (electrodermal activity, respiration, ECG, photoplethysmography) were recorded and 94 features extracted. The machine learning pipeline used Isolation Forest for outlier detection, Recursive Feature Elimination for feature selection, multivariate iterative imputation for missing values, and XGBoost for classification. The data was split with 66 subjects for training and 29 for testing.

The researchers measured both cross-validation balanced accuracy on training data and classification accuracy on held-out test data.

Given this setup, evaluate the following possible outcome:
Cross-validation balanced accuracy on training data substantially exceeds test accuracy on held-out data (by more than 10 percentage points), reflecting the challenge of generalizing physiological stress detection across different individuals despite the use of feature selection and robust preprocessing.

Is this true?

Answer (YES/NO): NO